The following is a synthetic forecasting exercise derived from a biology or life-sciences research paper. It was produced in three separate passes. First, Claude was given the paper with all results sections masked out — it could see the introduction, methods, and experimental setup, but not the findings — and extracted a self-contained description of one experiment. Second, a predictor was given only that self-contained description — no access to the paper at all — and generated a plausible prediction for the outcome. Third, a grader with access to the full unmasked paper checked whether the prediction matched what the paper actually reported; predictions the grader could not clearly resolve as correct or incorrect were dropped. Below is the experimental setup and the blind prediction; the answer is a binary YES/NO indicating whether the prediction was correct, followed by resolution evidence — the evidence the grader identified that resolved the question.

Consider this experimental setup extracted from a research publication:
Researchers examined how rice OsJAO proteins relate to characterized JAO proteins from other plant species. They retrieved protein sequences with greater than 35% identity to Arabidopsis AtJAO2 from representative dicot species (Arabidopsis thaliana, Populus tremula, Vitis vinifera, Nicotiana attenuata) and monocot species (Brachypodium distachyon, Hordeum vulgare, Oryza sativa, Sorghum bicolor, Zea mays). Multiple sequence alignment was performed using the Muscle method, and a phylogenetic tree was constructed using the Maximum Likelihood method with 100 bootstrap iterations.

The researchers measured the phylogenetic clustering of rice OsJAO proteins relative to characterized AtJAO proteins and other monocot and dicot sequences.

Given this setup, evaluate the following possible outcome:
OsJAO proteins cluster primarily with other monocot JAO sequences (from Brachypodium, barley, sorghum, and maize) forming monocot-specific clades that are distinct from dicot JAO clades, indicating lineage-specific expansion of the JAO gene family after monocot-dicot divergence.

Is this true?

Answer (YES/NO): YES